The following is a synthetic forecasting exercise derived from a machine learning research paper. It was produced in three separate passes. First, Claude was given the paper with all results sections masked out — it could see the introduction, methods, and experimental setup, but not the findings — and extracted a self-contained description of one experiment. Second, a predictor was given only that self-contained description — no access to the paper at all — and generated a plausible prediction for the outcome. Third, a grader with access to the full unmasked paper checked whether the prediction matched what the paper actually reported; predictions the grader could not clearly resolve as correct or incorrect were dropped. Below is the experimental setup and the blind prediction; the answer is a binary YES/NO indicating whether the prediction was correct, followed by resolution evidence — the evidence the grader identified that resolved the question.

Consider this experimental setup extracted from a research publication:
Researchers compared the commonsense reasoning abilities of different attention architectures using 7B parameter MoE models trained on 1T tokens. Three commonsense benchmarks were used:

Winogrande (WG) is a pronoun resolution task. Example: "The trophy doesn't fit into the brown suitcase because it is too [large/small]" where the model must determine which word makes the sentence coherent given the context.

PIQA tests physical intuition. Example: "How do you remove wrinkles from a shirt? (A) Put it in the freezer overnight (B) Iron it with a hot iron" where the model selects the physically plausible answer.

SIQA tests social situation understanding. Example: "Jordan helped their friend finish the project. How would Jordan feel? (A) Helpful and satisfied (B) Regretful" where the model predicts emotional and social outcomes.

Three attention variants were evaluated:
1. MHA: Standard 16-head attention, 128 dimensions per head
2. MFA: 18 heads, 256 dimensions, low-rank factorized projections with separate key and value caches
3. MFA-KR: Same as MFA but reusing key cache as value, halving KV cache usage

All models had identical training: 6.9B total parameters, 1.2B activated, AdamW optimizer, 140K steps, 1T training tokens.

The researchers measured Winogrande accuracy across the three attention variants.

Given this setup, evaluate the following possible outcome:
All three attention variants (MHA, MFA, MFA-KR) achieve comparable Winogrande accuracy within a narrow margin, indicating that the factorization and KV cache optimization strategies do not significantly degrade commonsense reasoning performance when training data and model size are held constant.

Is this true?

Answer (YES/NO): YES